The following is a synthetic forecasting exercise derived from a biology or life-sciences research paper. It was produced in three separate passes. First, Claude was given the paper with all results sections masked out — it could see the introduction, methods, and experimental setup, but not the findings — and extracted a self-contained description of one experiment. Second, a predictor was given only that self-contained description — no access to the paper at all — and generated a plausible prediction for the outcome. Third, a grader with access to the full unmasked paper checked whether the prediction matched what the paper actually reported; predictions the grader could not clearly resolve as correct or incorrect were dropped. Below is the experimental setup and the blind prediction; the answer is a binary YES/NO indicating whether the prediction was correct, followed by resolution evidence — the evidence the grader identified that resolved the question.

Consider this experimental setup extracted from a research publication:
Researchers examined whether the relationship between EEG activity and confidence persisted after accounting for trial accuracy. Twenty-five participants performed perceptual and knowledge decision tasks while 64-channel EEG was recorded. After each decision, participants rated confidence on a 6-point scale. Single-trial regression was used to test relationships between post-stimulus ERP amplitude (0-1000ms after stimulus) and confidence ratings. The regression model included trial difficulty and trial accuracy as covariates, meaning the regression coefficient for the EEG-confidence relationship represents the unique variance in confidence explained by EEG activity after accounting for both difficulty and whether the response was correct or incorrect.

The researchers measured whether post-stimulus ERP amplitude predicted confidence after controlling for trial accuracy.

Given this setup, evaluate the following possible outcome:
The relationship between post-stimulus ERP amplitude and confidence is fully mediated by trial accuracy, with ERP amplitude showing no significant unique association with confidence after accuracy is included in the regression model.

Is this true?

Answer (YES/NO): NO